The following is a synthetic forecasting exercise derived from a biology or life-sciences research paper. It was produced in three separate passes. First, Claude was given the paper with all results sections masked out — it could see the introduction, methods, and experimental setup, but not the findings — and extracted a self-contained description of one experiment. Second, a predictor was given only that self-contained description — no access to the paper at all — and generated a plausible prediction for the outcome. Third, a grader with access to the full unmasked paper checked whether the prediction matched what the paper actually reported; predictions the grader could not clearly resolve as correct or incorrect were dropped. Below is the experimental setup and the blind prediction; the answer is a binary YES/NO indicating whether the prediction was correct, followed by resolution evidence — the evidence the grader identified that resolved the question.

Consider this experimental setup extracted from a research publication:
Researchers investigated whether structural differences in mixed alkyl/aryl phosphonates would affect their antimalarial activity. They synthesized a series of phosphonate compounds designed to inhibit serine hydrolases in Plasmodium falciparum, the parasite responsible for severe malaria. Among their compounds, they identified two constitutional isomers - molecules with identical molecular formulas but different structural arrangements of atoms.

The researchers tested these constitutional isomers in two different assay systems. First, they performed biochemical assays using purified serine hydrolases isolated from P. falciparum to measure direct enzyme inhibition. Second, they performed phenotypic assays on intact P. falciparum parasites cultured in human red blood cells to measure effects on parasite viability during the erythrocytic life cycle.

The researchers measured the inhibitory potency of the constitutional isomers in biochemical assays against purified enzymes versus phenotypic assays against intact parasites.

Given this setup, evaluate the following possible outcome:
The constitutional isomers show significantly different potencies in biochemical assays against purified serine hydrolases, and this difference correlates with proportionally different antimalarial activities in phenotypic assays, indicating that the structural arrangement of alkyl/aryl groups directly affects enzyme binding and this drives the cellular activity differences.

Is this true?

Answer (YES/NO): NO